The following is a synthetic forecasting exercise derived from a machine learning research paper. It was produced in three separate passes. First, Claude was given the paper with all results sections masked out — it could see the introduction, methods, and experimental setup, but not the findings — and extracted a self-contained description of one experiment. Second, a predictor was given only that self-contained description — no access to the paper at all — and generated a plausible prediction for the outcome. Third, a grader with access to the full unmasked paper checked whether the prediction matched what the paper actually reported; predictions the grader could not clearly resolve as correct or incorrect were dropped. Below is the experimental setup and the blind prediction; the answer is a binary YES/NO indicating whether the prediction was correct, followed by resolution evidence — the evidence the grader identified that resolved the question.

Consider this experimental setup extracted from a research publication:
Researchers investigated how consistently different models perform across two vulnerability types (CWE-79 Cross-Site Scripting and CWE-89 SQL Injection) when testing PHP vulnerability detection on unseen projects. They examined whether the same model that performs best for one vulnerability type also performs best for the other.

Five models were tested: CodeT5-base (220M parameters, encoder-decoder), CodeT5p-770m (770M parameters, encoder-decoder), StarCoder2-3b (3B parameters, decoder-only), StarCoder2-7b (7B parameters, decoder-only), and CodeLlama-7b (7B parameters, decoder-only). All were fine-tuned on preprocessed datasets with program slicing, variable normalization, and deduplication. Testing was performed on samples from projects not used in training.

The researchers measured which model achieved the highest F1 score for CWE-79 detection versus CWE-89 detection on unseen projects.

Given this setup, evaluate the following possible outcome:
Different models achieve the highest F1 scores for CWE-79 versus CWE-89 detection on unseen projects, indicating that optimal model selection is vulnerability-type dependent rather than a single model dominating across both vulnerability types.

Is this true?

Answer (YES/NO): YES